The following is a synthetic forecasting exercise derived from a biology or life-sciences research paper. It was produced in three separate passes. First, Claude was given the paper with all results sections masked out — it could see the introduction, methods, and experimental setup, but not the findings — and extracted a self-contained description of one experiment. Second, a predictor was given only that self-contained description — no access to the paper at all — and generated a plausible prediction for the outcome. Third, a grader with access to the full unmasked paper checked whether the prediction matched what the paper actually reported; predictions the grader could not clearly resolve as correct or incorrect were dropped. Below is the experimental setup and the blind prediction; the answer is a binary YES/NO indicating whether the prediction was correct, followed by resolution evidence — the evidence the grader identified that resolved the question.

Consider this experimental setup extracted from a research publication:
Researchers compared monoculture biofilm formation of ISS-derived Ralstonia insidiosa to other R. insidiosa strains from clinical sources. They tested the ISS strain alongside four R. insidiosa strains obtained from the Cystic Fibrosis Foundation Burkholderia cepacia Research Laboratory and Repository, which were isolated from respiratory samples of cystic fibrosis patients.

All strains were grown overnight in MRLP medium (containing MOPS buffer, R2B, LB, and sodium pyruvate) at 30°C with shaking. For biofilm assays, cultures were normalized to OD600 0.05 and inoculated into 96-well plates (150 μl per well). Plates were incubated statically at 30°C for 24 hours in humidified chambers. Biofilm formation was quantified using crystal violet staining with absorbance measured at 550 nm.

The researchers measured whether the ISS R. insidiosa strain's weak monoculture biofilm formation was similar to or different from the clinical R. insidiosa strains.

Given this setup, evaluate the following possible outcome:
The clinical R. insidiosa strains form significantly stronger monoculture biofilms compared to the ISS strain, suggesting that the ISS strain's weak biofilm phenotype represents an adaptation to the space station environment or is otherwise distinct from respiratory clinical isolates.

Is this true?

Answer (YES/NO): NO